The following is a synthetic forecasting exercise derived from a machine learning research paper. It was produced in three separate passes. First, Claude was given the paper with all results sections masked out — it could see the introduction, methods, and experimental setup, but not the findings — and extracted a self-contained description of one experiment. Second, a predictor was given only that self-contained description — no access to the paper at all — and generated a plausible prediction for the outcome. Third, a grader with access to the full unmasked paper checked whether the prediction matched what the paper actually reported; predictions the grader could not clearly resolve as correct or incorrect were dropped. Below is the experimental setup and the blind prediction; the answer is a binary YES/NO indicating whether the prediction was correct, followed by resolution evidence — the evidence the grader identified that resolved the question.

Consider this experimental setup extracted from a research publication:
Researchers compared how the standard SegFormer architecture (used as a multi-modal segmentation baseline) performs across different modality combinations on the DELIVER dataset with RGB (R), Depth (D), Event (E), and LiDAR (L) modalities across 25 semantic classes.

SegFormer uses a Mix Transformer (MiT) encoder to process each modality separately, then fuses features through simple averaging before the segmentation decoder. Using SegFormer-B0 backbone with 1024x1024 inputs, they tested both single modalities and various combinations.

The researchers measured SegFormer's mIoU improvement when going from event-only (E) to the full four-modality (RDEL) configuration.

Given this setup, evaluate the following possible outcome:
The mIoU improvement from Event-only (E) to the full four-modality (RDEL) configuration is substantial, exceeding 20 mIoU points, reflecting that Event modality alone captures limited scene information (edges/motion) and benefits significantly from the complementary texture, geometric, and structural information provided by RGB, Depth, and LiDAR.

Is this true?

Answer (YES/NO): YES